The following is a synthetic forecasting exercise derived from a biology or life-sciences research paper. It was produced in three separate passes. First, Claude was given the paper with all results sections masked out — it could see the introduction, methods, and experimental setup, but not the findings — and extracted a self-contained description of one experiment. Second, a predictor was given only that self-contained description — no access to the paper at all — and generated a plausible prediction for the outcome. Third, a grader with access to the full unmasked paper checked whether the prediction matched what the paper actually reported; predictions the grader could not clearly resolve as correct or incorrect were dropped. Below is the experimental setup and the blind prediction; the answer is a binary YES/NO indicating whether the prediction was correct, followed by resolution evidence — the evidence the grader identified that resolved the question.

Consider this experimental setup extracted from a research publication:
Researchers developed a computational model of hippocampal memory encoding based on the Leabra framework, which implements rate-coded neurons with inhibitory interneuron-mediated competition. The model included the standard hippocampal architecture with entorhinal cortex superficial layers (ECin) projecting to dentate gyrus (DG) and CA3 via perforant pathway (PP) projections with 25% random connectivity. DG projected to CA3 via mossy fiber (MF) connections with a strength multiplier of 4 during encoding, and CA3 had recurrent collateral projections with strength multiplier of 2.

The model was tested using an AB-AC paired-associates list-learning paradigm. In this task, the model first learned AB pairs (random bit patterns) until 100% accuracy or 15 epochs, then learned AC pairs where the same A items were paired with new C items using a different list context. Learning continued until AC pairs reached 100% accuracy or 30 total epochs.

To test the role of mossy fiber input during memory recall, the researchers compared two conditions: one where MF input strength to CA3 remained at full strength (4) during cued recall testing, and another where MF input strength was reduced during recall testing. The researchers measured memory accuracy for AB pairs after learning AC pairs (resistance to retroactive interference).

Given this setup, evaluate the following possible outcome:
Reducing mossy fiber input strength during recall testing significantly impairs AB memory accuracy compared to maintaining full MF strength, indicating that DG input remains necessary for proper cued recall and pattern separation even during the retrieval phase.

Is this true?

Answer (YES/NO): NO